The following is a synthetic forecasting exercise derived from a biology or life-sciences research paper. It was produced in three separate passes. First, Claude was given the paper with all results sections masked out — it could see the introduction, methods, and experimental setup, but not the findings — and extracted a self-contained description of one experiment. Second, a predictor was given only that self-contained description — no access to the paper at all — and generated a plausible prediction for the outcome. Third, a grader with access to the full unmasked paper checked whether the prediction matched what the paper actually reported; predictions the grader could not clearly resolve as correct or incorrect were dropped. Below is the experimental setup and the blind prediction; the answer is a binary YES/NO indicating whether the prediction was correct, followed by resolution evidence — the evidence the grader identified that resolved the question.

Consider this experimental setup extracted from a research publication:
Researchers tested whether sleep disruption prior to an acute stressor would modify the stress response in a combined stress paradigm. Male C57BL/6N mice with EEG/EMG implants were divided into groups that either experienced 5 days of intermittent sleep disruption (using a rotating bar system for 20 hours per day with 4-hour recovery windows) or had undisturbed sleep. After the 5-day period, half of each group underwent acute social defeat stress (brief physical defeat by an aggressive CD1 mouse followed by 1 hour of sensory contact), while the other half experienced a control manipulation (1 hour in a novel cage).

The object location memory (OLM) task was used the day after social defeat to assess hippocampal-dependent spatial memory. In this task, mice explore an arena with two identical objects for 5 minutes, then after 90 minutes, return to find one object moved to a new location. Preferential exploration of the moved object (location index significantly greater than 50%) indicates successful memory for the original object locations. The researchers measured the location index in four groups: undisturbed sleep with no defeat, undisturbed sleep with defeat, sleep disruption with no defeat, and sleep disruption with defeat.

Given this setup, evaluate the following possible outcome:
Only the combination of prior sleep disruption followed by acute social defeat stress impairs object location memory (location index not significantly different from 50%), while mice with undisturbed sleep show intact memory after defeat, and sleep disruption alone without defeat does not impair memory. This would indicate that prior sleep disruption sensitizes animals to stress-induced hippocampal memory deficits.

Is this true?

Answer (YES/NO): NO